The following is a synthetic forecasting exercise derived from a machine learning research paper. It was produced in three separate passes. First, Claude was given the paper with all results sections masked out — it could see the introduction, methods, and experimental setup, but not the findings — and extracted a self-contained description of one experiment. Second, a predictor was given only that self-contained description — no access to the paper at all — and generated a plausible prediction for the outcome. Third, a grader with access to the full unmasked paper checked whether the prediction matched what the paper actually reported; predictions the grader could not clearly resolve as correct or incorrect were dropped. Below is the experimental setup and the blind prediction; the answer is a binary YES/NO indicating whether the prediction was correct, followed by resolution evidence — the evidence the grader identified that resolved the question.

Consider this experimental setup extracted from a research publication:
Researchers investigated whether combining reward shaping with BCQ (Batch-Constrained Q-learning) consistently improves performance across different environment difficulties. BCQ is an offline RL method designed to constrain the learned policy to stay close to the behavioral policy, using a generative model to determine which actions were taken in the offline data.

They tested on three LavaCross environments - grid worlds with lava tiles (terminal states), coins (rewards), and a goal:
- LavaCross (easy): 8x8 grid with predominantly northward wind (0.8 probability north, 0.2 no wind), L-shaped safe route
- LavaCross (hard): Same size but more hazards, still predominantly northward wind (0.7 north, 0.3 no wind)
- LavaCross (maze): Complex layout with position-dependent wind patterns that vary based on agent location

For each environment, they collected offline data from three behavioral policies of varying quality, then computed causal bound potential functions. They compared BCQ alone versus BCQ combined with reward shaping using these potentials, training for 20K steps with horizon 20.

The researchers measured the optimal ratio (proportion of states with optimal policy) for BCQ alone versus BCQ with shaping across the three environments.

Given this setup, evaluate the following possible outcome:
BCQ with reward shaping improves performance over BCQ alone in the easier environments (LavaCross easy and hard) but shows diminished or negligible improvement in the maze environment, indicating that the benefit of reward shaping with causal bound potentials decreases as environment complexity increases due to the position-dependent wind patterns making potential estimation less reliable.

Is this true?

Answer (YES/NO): NO